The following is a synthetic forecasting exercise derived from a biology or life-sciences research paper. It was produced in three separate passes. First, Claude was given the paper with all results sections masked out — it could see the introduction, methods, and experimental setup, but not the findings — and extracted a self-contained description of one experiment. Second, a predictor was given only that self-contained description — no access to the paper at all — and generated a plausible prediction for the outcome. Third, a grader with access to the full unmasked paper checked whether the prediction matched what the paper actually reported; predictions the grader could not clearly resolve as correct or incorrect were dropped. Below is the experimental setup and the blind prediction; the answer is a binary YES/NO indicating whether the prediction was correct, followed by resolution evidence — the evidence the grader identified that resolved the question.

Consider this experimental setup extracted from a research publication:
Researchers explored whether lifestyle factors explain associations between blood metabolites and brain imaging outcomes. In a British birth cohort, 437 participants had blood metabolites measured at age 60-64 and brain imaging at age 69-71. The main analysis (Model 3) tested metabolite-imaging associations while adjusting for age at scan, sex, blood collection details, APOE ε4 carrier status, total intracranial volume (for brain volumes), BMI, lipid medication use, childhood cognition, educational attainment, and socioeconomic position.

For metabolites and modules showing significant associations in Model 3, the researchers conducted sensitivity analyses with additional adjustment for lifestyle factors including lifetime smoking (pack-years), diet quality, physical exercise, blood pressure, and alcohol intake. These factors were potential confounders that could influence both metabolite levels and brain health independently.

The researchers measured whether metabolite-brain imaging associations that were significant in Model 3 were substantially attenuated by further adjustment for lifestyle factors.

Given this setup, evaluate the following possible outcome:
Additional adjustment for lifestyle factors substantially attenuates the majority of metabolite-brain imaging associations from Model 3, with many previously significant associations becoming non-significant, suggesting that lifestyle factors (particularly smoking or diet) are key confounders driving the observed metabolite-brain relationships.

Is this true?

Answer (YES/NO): NO